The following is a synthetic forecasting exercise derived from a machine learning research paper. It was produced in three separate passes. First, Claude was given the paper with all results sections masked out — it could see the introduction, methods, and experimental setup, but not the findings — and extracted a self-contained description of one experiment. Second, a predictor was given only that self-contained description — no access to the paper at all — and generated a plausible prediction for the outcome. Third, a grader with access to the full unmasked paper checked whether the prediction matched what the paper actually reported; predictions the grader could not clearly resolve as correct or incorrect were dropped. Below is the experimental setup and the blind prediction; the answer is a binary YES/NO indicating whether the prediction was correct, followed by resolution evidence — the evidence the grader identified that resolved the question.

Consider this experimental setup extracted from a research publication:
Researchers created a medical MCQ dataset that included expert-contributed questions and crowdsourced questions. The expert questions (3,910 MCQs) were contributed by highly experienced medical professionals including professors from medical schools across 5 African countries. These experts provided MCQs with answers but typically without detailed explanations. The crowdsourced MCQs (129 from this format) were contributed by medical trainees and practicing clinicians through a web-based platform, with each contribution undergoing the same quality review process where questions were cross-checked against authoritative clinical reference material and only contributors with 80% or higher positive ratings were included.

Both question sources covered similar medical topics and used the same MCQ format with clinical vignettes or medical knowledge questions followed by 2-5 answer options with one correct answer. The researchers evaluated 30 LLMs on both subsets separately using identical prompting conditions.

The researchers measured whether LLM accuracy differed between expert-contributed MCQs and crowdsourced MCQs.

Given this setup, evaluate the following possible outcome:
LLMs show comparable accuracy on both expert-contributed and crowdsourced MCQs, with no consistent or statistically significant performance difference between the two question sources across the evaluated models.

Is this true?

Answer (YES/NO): NO